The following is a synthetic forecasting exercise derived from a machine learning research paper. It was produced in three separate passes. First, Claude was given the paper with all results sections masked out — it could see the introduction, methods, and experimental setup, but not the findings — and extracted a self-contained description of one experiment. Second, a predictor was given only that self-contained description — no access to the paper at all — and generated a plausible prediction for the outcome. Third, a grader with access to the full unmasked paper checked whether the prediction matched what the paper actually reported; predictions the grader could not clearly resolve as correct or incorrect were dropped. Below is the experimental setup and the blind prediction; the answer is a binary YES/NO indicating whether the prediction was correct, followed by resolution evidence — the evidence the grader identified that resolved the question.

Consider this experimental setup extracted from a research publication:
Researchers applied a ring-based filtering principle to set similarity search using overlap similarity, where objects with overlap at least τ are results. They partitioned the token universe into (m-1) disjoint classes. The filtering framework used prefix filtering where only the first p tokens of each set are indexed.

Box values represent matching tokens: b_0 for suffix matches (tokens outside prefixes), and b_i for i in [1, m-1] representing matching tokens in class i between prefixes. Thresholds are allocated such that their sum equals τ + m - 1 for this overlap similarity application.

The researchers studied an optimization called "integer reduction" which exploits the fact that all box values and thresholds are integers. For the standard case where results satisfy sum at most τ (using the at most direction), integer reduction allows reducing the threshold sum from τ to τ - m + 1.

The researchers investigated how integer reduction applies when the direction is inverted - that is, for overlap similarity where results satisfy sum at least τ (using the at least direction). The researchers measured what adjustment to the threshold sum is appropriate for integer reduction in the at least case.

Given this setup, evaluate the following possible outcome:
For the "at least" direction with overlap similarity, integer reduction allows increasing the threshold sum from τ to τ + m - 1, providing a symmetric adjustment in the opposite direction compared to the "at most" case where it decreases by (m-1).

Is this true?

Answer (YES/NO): YES